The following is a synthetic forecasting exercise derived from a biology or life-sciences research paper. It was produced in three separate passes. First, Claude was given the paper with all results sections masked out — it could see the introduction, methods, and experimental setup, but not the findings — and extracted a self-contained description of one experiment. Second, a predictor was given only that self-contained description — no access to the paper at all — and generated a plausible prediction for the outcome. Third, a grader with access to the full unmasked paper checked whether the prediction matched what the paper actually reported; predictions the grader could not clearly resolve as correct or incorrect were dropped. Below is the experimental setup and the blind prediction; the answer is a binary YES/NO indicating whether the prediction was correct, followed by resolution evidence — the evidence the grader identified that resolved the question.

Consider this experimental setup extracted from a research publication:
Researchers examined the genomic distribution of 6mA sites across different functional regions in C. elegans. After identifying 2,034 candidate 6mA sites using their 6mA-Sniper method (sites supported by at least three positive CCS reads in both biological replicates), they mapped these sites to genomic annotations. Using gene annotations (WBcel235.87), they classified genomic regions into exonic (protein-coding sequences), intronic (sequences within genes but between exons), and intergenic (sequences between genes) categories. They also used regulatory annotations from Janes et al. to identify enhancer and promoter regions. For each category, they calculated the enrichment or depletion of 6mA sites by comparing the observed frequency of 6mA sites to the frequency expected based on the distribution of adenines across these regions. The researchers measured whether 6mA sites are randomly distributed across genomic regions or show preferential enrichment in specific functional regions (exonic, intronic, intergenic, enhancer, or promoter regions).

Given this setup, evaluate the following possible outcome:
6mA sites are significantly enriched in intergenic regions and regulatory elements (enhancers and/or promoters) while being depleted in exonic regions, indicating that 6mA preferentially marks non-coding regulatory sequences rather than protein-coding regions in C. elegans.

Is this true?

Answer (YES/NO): NO